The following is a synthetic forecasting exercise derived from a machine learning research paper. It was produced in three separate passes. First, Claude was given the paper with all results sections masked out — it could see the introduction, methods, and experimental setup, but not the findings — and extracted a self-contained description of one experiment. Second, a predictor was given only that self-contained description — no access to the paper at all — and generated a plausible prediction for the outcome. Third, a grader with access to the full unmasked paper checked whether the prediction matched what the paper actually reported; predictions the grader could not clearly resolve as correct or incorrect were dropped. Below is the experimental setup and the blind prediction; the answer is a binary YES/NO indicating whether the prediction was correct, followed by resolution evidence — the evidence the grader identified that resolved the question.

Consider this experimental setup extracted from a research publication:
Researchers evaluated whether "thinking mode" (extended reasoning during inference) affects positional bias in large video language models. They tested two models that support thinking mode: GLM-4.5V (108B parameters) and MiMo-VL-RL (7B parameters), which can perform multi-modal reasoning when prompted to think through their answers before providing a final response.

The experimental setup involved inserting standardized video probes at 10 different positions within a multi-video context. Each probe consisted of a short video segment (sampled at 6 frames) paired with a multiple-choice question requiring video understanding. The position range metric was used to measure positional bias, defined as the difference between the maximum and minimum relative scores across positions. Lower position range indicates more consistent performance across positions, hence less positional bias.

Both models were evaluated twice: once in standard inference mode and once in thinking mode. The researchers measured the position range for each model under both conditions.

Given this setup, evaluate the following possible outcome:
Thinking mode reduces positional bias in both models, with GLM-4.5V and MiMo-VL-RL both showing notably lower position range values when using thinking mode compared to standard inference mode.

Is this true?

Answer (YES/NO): YES